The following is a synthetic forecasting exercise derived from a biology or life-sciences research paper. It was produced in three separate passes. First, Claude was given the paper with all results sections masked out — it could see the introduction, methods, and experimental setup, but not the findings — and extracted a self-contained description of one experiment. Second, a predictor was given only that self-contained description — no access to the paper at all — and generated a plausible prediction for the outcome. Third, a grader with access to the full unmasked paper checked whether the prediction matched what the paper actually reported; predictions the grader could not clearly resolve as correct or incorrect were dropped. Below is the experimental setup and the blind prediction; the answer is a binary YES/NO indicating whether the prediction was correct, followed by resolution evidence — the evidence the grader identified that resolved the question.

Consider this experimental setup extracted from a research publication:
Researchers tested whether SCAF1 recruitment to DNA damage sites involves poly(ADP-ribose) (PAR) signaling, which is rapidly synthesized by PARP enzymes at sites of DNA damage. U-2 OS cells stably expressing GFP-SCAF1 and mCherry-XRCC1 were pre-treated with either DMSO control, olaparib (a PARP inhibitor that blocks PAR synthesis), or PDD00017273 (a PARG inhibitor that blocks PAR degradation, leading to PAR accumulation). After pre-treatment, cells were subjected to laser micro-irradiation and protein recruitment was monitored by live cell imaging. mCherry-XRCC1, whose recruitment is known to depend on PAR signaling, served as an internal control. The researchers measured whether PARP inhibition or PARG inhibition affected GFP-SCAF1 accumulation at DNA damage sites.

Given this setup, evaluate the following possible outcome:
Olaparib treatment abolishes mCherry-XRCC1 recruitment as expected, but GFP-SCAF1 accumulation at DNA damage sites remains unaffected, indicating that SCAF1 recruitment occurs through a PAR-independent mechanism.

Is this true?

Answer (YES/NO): NO